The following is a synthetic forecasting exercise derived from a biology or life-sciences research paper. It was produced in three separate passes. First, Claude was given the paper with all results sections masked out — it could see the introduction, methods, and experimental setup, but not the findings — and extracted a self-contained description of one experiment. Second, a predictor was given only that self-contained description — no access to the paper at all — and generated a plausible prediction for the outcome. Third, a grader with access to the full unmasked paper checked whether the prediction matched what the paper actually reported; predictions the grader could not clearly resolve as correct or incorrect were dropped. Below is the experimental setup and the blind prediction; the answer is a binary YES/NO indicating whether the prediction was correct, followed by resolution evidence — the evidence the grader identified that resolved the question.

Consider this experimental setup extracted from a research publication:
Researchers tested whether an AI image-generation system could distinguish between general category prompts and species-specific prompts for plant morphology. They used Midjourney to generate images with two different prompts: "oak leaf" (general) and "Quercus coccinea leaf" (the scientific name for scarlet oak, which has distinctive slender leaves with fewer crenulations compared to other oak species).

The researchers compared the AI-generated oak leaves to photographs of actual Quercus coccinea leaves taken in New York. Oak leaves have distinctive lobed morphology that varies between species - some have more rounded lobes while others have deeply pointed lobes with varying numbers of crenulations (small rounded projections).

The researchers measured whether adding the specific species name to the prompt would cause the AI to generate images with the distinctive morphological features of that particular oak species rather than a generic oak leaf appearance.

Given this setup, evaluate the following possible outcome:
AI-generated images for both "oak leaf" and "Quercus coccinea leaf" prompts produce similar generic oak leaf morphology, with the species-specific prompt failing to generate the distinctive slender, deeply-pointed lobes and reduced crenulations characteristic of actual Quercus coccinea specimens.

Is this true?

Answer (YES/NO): YES